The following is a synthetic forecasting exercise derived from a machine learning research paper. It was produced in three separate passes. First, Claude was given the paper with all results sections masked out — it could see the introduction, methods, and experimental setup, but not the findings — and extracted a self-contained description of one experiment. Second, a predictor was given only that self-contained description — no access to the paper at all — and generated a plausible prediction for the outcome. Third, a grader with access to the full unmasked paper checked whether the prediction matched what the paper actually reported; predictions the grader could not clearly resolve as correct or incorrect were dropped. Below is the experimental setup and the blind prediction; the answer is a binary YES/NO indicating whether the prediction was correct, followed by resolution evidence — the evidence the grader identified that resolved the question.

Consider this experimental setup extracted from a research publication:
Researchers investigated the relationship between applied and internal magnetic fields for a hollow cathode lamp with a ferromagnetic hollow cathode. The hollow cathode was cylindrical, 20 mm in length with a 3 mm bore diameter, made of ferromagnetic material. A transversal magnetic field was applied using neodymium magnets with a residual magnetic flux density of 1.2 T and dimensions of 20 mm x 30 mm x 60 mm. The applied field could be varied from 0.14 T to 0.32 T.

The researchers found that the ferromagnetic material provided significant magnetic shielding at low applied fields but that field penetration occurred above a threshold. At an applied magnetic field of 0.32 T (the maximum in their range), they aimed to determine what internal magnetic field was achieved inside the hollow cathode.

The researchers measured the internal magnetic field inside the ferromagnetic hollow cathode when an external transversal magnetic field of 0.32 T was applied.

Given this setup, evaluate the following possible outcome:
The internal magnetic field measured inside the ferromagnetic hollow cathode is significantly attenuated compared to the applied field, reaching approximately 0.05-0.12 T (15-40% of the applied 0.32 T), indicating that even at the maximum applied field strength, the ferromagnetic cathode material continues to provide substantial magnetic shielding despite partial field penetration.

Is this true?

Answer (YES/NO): YES